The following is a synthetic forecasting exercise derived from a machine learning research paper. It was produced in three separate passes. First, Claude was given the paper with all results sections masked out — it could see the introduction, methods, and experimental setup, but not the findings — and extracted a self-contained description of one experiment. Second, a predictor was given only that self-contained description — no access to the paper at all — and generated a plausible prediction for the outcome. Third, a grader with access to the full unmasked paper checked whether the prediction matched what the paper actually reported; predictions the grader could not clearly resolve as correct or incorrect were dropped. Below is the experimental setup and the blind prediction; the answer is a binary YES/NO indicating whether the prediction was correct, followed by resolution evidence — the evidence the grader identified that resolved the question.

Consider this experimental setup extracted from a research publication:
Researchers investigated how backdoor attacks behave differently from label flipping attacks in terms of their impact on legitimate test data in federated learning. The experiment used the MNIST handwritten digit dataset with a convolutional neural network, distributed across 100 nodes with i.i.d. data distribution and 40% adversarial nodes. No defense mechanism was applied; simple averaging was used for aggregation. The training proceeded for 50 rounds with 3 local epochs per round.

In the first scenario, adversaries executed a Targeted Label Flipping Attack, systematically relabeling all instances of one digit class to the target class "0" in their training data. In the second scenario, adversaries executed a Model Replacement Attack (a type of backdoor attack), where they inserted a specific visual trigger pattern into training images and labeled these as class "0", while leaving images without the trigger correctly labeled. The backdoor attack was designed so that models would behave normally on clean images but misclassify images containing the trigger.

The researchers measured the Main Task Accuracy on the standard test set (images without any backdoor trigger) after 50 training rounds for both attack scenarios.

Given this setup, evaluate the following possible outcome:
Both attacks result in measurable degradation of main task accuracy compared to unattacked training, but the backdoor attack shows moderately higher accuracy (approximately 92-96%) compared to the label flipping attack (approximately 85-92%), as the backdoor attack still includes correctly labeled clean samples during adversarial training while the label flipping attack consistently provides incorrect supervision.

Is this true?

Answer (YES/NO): NO